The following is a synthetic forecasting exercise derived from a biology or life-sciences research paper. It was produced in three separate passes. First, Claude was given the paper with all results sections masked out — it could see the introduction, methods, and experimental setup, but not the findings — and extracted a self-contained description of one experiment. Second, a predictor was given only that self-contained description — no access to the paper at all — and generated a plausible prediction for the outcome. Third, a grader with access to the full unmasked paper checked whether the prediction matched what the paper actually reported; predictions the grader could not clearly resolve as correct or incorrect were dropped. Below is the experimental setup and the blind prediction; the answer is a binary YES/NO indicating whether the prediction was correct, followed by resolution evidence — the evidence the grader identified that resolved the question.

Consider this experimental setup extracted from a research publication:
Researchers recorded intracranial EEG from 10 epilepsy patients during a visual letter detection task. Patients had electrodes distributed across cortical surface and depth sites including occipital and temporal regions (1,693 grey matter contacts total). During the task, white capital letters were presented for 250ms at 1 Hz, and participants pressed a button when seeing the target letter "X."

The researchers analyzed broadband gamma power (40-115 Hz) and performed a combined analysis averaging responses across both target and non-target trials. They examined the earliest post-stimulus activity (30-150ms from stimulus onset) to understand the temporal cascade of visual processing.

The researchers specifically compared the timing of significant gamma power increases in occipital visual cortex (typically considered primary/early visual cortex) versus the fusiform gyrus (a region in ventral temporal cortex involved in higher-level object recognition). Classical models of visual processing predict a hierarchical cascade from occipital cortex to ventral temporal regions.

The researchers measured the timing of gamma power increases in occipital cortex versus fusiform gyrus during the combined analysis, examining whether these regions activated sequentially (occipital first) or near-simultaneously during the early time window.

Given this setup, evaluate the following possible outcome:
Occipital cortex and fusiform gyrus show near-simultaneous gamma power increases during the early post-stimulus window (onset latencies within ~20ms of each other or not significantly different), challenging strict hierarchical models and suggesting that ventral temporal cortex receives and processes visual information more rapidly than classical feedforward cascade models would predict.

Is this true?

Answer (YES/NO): NO